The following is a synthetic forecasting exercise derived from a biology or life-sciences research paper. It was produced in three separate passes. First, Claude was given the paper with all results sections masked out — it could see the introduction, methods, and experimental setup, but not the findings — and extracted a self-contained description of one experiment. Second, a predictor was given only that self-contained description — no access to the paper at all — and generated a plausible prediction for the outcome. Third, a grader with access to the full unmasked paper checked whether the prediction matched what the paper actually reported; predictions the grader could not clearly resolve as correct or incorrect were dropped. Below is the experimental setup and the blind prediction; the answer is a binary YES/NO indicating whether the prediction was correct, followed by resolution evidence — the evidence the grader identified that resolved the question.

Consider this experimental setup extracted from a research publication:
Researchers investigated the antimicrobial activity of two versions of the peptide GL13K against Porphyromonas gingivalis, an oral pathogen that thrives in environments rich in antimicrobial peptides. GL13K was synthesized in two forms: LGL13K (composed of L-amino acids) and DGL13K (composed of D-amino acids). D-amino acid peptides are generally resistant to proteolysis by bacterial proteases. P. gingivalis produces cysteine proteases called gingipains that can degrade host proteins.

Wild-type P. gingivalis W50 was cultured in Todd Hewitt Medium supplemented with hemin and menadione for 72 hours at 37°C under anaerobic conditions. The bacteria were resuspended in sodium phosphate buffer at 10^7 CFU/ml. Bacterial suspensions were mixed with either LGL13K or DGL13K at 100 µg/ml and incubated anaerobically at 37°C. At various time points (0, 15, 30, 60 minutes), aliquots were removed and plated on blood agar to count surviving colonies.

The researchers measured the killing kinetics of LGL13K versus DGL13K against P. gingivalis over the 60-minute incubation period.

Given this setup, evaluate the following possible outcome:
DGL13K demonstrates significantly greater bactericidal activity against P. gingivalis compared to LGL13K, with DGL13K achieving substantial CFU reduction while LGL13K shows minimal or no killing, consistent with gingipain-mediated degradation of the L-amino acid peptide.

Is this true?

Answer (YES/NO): YES